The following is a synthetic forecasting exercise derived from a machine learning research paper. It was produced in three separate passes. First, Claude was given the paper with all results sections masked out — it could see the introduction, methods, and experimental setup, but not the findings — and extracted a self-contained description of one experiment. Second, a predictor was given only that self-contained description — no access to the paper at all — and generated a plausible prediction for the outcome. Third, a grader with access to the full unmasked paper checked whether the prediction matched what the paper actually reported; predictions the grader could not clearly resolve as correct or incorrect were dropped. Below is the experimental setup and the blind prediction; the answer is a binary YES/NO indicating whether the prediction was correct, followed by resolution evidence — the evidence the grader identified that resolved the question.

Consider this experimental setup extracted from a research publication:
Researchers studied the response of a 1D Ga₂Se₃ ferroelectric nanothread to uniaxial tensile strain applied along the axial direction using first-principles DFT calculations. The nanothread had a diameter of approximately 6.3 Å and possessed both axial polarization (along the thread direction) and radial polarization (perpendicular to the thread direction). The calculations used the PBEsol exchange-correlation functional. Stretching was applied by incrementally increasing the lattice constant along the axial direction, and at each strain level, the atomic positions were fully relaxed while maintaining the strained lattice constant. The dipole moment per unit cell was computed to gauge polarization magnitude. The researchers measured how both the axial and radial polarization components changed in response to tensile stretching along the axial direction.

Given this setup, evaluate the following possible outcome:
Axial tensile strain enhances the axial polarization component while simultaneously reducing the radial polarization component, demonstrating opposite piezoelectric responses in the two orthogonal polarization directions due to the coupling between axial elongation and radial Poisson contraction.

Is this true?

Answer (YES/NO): NO